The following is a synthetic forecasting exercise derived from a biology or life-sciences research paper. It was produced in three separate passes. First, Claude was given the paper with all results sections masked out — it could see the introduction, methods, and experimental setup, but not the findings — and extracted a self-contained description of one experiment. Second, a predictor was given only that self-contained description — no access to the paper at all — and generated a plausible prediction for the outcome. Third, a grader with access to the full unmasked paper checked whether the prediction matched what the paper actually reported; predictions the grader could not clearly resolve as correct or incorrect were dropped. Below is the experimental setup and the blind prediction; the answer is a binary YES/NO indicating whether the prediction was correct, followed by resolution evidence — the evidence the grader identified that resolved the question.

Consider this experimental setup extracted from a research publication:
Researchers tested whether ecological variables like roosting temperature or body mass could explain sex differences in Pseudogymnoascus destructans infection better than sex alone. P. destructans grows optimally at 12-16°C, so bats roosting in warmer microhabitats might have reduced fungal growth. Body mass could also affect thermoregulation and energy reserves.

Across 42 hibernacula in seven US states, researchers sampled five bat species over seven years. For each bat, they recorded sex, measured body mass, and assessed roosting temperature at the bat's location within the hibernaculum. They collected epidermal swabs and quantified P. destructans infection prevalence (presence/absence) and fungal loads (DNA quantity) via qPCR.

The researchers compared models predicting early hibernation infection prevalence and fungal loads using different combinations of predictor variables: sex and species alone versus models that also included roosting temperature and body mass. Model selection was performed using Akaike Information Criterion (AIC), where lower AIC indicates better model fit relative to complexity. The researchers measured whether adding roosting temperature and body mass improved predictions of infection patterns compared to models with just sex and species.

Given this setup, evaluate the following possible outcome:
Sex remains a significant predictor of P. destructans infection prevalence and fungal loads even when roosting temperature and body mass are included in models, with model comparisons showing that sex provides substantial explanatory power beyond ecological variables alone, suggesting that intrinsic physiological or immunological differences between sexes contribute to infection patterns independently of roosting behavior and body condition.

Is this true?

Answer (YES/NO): NO